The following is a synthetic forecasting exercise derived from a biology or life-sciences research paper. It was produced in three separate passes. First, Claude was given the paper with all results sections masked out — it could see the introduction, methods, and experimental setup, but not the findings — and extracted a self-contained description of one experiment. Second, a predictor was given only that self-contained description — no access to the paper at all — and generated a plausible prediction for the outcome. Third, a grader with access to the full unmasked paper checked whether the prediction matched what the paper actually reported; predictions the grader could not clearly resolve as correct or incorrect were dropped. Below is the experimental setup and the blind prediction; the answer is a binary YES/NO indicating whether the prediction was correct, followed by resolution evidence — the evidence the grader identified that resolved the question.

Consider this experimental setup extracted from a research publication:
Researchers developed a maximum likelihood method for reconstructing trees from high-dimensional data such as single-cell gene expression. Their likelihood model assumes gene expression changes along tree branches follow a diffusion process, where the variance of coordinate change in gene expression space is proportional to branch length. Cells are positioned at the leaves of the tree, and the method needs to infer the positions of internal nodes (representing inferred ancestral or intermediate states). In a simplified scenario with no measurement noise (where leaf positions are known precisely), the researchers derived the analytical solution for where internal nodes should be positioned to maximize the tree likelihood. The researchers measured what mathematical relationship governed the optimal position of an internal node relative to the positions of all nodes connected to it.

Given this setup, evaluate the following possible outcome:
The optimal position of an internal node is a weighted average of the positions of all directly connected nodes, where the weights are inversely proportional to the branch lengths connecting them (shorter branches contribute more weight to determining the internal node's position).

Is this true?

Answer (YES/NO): NO